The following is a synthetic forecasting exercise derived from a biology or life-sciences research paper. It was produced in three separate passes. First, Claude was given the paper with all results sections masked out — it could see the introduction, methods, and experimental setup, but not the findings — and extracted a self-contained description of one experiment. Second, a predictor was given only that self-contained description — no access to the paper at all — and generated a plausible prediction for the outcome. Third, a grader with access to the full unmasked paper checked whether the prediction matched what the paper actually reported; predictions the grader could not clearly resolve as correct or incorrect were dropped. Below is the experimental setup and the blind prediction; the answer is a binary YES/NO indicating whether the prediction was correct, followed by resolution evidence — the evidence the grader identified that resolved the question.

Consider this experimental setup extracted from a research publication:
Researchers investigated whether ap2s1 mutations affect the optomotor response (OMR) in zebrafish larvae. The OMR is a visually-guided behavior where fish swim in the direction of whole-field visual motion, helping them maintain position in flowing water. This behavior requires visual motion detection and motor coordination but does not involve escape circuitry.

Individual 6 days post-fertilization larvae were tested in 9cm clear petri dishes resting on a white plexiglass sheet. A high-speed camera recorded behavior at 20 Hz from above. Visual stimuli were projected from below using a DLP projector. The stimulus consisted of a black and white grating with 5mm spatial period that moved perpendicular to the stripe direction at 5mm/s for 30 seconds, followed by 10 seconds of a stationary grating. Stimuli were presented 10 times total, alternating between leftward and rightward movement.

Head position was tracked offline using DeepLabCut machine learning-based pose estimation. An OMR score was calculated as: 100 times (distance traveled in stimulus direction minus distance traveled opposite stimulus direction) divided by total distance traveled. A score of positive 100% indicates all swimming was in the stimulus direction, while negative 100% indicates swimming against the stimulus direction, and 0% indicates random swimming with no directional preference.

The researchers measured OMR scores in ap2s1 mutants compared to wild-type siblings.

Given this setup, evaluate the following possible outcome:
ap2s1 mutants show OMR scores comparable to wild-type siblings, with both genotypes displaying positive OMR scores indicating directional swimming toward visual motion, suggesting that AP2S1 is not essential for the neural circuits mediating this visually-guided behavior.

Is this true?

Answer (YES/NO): NO